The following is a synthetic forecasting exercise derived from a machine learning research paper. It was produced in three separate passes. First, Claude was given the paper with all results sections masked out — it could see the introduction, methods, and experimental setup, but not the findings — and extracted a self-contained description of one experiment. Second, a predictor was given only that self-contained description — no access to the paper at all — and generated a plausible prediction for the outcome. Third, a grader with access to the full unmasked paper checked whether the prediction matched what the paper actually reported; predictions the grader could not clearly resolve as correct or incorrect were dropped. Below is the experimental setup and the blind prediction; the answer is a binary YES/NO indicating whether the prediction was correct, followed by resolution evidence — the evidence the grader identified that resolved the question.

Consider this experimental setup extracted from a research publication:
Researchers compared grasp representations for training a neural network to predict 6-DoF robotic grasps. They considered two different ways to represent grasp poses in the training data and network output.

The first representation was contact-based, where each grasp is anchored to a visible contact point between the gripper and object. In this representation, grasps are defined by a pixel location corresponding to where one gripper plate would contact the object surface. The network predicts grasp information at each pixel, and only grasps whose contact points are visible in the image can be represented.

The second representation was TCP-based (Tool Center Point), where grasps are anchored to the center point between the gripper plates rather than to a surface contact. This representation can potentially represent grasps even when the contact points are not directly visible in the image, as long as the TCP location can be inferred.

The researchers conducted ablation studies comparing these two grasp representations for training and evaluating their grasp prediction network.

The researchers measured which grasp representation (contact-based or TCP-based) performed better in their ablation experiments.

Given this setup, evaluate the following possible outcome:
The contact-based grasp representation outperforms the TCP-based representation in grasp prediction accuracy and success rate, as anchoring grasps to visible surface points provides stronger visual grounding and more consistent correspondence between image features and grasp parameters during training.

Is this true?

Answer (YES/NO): YES